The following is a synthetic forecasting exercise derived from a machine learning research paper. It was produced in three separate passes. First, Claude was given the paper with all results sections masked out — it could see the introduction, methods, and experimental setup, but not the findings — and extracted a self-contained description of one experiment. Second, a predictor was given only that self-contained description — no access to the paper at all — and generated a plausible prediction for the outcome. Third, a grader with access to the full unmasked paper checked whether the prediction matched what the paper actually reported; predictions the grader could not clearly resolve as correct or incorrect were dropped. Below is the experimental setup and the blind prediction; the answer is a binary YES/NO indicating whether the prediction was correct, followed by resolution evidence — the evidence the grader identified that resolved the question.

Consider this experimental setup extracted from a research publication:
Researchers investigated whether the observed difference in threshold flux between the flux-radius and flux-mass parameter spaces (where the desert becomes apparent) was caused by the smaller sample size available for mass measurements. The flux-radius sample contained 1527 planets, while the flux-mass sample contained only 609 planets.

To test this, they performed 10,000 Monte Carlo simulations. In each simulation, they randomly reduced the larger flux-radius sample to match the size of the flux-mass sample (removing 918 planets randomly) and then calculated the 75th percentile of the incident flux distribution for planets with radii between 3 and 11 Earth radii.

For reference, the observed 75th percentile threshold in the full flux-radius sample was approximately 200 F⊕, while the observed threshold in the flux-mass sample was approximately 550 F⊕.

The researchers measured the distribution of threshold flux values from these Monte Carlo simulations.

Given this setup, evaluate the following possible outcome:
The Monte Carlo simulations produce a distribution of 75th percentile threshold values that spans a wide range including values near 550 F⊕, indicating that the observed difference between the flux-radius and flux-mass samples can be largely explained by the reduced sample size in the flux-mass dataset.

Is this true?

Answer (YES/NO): NO